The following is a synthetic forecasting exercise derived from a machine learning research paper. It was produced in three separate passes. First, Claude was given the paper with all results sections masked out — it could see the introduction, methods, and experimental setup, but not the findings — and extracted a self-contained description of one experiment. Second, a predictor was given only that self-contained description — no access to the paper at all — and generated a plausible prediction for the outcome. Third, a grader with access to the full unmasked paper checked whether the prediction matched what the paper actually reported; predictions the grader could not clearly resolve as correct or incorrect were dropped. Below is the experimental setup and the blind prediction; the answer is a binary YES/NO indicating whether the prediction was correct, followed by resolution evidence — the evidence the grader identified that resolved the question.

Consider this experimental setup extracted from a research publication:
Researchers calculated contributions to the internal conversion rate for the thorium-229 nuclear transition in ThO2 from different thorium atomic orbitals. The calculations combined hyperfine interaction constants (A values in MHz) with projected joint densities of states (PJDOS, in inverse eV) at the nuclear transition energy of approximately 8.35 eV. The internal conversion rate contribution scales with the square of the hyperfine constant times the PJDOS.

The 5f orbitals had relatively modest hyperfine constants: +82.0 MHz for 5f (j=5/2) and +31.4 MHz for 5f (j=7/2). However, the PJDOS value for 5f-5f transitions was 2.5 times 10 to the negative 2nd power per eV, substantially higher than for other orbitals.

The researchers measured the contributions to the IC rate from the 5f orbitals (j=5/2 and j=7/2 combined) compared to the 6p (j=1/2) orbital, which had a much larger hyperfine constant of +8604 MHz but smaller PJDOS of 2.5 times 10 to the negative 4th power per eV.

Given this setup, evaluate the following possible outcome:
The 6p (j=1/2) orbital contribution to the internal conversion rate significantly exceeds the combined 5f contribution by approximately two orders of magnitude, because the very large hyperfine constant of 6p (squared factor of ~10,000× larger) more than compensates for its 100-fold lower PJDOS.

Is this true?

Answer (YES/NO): NO